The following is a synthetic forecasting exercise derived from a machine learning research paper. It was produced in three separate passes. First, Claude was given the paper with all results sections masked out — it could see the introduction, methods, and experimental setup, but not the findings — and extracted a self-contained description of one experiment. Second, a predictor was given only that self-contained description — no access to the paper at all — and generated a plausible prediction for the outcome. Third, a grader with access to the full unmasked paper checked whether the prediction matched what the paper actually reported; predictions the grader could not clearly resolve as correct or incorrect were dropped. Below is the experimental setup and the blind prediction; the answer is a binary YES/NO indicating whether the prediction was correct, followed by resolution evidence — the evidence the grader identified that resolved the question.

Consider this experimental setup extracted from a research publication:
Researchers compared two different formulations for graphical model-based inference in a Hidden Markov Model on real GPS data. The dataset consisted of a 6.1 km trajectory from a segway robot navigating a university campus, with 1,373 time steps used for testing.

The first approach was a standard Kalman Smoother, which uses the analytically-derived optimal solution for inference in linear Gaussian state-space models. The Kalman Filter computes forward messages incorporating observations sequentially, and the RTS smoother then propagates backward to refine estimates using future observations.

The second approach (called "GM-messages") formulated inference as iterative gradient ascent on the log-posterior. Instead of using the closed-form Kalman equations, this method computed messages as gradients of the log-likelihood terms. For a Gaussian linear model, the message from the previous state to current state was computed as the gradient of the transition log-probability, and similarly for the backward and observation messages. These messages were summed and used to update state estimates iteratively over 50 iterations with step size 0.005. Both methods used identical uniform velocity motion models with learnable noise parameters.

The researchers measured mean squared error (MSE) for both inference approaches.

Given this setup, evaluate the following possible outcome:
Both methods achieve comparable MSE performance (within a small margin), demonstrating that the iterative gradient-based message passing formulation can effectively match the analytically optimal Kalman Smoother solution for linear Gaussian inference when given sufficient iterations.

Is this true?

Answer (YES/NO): YES